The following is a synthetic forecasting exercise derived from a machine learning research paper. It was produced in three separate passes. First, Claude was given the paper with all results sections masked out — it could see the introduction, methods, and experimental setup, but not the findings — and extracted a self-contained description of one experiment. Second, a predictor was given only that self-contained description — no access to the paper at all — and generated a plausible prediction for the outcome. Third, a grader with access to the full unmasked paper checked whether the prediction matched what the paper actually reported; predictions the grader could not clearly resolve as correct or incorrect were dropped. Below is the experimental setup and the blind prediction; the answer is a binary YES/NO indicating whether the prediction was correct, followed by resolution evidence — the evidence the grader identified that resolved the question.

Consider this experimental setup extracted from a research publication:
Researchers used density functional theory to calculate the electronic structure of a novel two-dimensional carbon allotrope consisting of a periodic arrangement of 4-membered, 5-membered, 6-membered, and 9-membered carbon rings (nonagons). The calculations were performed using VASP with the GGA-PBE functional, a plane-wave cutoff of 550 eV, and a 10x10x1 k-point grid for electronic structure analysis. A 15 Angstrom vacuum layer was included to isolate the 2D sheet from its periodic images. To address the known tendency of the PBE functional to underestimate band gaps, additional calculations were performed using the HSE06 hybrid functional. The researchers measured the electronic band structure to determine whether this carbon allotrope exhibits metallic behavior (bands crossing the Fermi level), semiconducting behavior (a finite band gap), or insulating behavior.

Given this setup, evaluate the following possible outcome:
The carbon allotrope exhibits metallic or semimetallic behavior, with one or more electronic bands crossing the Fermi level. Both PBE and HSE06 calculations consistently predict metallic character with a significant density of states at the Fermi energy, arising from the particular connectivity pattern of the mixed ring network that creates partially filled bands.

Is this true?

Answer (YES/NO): YES